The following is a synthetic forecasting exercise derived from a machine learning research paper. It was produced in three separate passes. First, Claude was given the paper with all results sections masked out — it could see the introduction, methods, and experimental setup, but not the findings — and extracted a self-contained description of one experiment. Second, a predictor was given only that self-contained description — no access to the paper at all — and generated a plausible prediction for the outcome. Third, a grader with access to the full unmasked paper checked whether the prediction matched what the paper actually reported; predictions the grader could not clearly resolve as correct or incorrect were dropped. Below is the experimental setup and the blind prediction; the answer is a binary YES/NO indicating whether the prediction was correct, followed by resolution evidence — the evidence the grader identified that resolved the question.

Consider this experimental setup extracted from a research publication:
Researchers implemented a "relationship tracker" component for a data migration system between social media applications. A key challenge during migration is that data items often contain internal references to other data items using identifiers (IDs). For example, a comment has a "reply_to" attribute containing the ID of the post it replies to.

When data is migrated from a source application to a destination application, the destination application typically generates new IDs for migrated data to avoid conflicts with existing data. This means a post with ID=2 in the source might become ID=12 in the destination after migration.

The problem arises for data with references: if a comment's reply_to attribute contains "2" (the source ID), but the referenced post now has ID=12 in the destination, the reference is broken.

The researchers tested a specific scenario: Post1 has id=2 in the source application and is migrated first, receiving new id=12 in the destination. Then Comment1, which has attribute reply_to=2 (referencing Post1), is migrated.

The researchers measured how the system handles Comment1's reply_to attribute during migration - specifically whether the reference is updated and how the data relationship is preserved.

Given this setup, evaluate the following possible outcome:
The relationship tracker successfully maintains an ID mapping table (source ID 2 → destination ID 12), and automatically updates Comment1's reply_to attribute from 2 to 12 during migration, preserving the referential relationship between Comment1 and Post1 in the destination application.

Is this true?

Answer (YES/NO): YES